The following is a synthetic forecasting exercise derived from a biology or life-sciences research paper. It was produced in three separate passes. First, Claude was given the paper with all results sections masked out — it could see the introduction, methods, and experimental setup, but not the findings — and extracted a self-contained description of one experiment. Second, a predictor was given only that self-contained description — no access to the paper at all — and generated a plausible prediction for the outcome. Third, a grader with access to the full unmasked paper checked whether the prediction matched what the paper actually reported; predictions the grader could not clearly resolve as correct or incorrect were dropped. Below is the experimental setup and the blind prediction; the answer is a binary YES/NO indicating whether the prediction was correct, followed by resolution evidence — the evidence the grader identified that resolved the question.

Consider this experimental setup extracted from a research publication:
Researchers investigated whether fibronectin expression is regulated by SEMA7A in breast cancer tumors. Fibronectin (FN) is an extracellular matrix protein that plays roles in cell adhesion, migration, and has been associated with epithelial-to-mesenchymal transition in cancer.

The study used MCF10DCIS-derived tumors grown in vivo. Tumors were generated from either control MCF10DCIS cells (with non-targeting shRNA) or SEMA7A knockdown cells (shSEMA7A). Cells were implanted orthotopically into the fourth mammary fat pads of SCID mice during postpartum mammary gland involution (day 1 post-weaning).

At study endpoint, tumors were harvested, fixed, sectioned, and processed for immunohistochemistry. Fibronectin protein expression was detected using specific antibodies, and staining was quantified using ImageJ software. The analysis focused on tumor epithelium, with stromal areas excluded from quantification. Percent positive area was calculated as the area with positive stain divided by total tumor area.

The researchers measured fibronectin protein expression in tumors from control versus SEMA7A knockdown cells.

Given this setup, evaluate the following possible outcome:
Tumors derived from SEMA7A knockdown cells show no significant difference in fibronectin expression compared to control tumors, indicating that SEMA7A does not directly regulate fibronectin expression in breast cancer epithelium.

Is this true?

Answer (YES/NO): NO